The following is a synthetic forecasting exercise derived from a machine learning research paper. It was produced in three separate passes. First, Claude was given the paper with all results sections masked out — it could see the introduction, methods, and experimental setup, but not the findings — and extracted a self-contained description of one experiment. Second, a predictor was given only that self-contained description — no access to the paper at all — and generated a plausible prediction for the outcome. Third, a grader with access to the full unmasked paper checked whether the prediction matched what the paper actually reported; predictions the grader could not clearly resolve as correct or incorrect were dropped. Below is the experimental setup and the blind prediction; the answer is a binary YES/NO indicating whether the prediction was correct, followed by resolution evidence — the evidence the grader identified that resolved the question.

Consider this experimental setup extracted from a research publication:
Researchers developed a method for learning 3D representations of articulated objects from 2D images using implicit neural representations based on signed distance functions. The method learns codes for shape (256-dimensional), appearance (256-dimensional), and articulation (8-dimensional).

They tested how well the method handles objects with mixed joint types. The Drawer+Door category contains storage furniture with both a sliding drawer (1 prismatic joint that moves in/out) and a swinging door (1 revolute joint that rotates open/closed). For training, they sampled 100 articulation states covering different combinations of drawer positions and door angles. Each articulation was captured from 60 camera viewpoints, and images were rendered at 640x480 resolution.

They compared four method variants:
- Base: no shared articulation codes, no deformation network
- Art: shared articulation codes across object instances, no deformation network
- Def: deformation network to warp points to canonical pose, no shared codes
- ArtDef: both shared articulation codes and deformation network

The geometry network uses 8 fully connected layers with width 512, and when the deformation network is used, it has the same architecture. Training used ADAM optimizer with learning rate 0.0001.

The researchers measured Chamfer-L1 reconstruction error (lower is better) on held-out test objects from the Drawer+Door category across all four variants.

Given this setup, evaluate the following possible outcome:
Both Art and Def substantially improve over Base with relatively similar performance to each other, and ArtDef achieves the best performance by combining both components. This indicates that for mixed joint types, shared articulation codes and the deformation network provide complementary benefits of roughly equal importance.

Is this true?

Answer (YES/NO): NO